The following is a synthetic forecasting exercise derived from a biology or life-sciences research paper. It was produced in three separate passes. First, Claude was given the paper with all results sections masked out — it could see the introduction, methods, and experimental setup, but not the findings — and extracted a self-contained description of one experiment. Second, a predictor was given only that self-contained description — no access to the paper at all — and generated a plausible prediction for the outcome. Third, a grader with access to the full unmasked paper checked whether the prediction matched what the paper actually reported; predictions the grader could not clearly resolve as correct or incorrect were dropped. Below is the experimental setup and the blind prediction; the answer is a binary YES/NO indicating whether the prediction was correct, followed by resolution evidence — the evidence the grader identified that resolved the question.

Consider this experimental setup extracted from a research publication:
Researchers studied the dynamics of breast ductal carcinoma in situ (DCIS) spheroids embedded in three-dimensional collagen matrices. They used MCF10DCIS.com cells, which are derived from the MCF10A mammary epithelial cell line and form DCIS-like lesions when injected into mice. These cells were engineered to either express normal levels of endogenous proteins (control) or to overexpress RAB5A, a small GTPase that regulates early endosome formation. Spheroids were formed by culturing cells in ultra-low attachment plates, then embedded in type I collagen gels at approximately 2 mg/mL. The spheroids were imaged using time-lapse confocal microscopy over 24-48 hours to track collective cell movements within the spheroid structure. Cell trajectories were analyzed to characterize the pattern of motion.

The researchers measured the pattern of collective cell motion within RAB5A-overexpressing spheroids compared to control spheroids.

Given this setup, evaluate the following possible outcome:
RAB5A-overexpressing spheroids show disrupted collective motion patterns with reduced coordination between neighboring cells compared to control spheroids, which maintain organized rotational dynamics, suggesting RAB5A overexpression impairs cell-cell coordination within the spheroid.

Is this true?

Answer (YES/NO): NO